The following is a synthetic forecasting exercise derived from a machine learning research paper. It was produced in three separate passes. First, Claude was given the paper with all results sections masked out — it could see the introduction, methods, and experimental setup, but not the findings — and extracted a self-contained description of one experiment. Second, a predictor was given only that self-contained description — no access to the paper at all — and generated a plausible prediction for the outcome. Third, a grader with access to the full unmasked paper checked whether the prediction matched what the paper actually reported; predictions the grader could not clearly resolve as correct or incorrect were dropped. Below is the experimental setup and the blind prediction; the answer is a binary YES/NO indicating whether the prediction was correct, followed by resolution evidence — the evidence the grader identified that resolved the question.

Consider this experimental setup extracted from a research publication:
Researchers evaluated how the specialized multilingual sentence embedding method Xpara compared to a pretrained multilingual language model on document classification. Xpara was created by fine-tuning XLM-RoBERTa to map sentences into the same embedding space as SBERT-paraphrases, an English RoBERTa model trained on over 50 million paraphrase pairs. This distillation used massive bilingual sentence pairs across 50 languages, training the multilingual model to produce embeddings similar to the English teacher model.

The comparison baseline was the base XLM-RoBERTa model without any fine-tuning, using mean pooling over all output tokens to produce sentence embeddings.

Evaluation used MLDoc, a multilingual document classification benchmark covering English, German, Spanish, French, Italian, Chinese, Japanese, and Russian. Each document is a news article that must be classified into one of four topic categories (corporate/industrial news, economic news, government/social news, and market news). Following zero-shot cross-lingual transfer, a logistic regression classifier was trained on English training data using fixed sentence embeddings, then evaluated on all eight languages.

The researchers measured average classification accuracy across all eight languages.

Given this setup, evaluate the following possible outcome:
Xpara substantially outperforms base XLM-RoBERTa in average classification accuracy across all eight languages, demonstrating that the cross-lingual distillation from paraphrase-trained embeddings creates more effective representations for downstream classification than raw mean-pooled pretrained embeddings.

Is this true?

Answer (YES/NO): NO